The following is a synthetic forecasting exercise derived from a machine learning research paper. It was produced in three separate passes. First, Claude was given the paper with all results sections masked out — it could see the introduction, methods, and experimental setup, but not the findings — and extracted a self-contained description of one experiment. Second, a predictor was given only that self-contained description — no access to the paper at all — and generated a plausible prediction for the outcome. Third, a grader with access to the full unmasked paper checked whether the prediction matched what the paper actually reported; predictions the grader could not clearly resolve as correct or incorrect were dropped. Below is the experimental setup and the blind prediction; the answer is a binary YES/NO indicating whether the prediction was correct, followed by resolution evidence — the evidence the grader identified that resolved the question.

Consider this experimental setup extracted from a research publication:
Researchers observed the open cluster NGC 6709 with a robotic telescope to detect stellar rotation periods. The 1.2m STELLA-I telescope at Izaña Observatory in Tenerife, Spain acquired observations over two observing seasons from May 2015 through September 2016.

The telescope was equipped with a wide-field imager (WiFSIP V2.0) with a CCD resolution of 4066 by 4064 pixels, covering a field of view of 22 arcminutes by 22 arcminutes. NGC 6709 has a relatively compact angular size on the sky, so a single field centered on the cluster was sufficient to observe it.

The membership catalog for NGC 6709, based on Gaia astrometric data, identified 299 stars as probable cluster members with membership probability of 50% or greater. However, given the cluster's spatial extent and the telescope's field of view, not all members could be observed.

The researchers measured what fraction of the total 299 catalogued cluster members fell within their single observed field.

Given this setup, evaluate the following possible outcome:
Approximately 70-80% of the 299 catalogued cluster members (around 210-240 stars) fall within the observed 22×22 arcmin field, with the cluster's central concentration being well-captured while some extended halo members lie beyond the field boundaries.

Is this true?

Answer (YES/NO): YES